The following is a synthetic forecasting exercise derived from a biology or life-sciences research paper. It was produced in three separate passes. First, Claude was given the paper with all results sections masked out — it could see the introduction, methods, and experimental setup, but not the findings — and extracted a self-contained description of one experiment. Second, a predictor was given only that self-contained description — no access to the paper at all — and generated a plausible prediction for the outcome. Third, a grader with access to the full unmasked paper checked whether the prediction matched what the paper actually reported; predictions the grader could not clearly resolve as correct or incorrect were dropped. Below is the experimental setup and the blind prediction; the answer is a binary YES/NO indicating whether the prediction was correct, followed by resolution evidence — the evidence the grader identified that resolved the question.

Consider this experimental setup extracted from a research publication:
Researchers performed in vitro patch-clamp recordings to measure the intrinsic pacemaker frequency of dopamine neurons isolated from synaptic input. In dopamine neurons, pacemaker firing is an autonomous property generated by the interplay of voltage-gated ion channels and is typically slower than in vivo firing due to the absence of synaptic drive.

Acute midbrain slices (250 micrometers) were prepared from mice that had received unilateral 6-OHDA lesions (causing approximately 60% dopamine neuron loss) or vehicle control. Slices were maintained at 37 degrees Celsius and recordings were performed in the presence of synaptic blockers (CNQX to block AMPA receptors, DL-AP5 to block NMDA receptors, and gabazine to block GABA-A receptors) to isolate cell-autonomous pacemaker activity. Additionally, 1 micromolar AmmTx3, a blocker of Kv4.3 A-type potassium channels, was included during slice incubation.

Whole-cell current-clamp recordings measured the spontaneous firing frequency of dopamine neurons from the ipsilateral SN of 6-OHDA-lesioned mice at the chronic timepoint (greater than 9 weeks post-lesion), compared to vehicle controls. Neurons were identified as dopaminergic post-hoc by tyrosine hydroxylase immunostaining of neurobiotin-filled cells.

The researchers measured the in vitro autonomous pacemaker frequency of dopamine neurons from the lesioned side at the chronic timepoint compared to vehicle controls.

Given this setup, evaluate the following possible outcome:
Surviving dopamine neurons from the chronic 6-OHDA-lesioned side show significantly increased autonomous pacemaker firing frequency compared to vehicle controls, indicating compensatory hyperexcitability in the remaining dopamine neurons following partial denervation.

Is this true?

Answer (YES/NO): NO